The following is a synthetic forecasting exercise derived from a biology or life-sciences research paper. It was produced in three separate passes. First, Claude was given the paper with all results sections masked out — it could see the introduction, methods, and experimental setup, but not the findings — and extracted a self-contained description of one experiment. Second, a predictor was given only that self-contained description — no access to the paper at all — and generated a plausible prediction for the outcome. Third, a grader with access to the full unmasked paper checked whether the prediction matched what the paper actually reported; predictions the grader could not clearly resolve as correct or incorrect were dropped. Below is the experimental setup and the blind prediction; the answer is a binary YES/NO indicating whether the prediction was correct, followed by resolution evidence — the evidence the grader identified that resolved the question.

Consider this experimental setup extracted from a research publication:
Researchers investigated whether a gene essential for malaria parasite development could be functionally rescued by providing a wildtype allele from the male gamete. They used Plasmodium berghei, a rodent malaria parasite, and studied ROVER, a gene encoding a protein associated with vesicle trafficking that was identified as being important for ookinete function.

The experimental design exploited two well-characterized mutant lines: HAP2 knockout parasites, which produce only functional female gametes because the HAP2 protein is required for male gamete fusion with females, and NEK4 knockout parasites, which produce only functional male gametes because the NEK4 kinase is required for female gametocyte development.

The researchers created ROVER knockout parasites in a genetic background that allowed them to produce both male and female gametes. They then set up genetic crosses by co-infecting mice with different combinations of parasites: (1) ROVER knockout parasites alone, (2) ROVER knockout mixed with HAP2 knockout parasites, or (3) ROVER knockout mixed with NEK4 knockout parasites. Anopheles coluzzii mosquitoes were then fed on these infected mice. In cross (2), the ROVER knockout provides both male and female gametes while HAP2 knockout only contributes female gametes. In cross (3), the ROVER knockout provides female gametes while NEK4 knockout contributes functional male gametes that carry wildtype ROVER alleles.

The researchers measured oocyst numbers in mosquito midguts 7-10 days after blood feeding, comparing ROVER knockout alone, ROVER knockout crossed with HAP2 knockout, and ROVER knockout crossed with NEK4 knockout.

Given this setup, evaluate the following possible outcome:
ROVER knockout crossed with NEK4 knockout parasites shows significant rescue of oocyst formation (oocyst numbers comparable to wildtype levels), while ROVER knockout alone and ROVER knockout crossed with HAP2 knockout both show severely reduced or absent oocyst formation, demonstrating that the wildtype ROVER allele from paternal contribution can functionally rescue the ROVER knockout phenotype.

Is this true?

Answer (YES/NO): NO